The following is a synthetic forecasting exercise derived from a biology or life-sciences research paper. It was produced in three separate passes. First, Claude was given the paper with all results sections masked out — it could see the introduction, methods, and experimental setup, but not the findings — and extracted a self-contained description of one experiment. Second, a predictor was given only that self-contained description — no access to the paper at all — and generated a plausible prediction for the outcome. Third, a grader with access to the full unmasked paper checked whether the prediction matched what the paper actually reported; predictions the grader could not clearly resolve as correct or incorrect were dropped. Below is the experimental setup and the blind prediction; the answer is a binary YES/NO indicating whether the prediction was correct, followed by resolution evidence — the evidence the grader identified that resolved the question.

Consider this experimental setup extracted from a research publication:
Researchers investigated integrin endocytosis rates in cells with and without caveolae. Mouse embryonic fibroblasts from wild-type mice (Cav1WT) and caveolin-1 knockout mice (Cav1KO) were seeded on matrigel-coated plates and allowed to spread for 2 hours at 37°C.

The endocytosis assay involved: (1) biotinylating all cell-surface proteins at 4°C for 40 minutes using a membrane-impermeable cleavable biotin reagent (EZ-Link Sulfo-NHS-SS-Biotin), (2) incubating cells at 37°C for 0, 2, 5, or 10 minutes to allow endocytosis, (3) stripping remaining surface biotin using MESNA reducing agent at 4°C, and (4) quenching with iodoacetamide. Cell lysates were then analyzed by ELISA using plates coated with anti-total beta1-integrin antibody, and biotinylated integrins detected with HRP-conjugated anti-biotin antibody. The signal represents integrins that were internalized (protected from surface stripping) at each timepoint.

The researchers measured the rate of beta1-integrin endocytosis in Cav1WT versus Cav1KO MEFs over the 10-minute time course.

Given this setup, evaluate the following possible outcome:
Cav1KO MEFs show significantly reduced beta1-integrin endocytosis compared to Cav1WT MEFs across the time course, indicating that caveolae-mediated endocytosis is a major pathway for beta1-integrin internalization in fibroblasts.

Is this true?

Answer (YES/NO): NO